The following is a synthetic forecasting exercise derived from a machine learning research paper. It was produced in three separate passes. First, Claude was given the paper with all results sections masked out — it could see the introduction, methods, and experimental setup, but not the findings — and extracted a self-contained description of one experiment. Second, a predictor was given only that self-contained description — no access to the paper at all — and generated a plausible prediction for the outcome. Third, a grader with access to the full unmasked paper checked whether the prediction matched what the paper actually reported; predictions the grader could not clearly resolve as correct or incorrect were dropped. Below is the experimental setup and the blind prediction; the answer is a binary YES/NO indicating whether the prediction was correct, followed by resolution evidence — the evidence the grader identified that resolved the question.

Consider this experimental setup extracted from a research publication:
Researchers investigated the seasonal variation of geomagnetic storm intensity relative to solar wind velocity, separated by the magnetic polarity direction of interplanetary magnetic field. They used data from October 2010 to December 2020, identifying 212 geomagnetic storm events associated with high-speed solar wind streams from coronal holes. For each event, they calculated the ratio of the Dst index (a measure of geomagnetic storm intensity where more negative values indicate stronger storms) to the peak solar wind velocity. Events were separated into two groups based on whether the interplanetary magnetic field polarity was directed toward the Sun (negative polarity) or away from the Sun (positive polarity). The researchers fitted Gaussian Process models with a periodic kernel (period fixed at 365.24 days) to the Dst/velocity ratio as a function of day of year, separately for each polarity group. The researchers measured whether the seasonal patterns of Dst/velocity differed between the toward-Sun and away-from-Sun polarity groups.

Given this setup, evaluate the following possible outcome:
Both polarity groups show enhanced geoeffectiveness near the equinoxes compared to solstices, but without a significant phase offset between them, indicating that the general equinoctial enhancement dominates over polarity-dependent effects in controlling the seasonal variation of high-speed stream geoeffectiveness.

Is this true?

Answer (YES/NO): NO